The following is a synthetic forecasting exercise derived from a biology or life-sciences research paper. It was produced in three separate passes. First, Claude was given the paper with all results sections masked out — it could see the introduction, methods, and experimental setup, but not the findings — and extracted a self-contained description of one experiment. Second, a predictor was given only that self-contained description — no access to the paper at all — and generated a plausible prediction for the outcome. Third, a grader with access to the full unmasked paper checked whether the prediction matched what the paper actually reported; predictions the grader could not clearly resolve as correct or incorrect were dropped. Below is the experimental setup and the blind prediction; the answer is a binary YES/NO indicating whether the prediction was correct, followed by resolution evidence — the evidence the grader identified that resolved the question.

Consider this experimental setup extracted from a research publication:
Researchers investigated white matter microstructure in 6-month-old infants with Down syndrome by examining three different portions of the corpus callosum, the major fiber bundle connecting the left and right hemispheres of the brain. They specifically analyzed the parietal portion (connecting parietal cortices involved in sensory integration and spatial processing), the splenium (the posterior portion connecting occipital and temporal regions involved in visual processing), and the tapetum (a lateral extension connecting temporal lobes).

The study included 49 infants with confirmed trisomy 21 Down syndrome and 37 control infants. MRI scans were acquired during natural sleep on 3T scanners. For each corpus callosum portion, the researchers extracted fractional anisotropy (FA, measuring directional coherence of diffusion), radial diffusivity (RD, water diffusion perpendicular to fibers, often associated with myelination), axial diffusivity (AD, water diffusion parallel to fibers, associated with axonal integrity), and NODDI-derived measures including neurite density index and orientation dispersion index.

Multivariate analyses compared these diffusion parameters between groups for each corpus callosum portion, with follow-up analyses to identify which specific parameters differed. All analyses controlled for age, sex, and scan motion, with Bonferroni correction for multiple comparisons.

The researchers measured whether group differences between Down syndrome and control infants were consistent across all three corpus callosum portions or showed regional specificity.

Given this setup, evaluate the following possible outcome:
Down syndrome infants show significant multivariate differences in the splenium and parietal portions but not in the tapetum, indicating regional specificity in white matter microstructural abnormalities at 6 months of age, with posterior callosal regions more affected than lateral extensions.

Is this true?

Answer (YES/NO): NO